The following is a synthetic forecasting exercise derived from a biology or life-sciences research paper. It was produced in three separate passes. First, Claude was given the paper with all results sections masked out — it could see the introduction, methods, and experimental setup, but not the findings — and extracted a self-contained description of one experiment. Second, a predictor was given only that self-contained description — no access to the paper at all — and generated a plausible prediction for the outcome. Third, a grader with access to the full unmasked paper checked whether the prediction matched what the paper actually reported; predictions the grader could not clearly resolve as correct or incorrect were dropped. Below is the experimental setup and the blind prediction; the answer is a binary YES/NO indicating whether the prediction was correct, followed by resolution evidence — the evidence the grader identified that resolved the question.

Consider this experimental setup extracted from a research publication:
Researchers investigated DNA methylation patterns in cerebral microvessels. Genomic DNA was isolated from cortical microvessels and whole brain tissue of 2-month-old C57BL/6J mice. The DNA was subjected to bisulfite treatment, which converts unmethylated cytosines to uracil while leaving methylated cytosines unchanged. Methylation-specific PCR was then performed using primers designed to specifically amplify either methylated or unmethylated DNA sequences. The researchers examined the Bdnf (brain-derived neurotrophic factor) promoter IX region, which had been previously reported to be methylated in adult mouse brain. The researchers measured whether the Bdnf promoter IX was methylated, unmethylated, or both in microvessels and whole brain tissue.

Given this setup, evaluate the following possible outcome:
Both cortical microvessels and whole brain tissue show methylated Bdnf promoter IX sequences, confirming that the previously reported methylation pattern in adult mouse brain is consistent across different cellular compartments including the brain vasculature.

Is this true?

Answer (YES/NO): YES